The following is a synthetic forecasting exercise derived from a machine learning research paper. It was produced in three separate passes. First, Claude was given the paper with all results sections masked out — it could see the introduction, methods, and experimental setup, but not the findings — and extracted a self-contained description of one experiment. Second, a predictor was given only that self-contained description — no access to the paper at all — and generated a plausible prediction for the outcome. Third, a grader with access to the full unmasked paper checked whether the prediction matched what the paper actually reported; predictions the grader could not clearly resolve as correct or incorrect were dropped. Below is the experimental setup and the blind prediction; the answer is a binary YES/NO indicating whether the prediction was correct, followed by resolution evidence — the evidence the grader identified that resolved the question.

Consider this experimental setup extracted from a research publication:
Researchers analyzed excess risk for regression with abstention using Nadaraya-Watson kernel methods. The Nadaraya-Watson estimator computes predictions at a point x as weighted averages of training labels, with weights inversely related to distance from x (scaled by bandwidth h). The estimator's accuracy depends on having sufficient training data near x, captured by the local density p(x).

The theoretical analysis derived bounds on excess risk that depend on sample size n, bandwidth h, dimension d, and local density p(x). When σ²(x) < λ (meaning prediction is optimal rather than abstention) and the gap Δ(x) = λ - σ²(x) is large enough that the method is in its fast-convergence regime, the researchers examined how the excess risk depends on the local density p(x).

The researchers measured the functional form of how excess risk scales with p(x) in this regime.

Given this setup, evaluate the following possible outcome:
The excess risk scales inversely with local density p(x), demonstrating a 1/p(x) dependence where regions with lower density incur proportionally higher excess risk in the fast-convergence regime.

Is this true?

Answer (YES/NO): NO